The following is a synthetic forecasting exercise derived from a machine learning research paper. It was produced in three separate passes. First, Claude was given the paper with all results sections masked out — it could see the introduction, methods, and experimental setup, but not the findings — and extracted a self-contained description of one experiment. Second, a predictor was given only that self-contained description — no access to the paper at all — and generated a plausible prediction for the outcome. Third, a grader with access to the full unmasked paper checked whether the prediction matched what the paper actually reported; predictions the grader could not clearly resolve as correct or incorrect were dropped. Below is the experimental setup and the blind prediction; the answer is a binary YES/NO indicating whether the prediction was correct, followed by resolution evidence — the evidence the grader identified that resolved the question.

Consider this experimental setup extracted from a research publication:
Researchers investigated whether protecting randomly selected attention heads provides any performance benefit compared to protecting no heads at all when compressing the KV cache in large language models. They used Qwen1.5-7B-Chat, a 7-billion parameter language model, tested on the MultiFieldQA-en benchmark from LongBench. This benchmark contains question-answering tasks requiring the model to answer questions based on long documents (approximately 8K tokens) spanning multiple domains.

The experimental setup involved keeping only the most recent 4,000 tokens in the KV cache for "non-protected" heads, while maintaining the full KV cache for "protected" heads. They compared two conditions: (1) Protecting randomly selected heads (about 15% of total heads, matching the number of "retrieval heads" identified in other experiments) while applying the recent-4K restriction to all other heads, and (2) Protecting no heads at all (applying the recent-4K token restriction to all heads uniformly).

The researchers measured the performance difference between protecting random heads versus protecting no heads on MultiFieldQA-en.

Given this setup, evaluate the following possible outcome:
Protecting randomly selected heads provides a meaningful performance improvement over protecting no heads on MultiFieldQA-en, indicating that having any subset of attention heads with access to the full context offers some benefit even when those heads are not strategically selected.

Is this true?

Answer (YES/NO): NO